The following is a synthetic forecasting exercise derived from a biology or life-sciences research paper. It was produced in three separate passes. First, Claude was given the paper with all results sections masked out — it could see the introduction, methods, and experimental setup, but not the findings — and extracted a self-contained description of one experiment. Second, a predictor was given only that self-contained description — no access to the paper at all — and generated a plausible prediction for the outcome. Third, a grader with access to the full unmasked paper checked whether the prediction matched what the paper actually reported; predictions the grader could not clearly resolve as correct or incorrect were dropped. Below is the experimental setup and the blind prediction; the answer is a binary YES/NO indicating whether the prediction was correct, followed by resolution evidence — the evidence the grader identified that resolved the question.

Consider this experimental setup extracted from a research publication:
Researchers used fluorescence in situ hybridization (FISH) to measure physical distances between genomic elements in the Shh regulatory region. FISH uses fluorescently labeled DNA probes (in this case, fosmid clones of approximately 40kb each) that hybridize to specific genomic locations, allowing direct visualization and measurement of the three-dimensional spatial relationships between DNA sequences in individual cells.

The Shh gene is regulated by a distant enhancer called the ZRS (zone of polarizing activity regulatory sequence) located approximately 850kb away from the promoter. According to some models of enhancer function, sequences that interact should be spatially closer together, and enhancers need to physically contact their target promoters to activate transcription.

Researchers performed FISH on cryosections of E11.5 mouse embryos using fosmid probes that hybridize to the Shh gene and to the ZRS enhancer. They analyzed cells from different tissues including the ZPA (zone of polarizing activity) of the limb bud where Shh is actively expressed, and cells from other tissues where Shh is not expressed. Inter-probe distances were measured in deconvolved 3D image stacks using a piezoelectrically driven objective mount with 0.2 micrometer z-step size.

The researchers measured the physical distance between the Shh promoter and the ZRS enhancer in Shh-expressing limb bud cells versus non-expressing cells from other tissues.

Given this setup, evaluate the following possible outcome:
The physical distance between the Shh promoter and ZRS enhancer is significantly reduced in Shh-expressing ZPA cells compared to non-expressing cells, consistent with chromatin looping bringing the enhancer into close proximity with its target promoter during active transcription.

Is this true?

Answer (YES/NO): YES